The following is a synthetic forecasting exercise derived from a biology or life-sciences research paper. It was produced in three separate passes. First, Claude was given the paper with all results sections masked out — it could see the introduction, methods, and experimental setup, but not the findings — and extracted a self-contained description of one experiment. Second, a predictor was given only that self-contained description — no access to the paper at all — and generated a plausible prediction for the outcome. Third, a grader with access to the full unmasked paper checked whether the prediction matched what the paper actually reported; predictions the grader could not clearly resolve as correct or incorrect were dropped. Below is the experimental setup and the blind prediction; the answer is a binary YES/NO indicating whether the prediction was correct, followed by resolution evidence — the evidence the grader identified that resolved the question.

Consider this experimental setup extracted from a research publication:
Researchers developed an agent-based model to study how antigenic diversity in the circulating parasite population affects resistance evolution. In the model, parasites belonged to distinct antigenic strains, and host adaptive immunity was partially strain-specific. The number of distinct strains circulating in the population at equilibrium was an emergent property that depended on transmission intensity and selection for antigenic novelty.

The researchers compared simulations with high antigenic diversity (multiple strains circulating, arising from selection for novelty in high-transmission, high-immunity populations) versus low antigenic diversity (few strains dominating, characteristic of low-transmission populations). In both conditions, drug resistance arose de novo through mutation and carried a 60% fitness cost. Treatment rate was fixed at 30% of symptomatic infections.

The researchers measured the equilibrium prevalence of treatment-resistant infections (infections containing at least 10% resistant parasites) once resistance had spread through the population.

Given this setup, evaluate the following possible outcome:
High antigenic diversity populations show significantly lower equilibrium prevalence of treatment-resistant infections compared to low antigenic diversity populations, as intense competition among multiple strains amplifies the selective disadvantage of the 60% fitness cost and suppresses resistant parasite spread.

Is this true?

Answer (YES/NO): NO